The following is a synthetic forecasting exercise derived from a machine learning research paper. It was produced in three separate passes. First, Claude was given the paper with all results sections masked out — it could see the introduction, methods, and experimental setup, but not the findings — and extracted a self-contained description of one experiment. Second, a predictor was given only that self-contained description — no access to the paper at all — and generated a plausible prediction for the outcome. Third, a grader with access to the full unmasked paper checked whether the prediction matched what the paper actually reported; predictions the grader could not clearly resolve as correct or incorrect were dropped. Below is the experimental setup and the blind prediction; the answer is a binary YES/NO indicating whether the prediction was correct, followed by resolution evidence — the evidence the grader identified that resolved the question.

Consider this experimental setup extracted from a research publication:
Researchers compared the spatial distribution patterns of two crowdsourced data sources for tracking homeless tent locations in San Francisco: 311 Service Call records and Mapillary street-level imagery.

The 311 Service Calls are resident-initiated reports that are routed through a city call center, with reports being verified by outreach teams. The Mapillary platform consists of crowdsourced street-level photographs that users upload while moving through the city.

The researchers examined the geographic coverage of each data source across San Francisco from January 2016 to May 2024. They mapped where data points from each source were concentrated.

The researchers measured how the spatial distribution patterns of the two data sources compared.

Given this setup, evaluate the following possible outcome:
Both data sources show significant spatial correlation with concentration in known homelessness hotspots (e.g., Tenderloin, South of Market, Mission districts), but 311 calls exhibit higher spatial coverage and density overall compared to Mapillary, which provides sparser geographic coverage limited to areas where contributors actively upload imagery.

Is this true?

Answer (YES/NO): NO